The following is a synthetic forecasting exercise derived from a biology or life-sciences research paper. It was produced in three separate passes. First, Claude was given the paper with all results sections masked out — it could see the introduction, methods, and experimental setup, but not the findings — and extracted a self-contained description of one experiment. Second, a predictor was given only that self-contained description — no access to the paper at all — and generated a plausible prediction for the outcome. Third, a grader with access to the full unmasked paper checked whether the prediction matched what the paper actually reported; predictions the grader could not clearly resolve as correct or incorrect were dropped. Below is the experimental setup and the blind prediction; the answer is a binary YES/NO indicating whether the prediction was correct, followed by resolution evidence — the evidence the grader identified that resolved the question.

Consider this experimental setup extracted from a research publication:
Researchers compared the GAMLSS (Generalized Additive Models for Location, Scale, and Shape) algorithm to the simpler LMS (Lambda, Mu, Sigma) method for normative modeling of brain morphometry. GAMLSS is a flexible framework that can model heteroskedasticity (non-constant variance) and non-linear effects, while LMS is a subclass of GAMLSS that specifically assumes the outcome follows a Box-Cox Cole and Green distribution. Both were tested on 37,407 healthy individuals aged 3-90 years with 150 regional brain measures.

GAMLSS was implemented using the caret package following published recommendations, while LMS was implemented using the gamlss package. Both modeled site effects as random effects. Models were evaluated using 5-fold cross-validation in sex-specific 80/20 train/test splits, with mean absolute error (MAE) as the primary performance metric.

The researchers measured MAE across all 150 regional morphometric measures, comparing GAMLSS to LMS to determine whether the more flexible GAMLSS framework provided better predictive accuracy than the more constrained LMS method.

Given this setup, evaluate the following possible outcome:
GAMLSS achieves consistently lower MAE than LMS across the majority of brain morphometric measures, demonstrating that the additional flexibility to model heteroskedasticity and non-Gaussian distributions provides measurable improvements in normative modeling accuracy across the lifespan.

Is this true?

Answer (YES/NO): NO